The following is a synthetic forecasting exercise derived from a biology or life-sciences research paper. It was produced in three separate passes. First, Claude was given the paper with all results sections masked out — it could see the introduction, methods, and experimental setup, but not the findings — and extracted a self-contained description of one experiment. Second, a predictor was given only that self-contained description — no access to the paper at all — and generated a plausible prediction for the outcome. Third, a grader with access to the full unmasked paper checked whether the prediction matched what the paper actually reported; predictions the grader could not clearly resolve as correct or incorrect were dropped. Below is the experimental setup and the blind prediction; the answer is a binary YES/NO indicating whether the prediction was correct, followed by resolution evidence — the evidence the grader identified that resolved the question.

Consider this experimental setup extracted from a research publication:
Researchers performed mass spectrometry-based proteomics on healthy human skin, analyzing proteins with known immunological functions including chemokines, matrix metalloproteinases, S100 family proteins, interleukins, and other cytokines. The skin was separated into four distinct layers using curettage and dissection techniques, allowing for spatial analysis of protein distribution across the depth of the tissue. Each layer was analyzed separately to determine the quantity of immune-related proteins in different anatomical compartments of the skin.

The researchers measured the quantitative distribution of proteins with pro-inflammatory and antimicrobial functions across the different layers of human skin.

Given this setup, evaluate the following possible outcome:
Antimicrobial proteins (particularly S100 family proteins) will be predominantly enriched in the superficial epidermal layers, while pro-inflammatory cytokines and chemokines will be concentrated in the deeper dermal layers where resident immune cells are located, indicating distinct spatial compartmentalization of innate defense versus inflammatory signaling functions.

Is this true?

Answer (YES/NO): NO